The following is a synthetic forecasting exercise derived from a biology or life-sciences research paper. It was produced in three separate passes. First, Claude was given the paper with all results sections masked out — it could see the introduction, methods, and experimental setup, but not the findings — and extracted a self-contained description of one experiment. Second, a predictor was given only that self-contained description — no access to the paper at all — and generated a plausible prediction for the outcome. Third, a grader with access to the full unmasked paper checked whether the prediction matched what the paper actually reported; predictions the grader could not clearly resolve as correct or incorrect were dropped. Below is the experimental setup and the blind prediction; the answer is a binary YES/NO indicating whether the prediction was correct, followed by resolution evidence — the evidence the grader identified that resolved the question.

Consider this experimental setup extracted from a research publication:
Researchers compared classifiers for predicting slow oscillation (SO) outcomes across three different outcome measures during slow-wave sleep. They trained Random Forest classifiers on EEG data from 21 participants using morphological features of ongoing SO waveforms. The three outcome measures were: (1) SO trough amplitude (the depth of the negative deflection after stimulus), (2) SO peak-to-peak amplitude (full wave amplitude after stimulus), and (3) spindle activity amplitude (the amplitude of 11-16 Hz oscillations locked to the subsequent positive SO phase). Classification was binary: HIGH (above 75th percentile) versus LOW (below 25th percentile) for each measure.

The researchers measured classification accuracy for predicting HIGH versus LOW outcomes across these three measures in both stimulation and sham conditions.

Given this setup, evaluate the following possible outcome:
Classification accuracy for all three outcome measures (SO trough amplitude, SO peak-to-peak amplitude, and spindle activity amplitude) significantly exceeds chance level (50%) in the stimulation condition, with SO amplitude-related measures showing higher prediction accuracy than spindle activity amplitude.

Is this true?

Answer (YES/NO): YES